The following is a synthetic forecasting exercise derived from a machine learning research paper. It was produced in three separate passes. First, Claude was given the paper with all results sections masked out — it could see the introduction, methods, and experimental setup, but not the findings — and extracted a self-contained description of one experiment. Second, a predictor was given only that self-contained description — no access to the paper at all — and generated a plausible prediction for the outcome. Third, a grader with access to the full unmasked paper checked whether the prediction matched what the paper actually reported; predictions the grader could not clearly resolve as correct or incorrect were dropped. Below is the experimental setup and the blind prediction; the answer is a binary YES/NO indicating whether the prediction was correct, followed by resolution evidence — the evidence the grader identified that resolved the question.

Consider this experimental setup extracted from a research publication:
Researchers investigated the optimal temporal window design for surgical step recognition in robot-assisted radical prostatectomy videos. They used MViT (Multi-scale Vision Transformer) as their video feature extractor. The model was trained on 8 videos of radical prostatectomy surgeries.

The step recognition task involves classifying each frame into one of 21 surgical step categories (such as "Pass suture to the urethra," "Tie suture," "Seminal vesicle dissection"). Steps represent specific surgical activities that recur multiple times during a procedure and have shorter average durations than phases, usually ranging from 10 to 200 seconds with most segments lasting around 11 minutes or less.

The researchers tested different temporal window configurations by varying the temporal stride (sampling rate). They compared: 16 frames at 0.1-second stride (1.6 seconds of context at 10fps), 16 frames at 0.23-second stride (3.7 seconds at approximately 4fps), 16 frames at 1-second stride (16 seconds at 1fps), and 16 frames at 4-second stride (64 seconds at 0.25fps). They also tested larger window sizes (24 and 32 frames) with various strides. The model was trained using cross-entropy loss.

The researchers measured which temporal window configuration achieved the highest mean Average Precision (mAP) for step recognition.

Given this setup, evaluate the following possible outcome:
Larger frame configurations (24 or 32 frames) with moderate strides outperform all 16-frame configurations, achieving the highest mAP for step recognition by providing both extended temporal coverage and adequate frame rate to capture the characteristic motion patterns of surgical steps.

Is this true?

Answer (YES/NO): NO